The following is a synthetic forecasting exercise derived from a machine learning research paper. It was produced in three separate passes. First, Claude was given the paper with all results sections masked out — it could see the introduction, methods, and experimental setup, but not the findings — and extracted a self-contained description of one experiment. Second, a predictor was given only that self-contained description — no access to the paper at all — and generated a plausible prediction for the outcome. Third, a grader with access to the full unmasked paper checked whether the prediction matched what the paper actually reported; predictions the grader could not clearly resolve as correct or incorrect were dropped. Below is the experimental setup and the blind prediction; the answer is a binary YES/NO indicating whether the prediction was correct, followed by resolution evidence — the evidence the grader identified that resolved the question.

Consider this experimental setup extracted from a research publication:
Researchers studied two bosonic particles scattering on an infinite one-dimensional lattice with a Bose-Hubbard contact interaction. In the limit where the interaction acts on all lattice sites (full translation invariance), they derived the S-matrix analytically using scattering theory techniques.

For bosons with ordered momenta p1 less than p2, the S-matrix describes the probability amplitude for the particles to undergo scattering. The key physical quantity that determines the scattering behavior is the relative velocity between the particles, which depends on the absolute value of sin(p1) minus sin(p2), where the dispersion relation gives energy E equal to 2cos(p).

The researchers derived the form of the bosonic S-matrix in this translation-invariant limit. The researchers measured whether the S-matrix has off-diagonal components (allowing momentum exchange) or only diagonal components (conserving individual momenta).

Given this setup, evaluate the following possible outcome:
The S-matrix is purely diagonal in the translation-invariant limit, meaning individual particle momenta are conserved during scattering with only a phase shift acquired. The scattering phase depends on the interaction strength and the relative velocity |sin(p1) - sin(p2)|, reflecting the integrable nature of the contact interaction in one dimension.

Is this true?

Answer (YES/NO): YES